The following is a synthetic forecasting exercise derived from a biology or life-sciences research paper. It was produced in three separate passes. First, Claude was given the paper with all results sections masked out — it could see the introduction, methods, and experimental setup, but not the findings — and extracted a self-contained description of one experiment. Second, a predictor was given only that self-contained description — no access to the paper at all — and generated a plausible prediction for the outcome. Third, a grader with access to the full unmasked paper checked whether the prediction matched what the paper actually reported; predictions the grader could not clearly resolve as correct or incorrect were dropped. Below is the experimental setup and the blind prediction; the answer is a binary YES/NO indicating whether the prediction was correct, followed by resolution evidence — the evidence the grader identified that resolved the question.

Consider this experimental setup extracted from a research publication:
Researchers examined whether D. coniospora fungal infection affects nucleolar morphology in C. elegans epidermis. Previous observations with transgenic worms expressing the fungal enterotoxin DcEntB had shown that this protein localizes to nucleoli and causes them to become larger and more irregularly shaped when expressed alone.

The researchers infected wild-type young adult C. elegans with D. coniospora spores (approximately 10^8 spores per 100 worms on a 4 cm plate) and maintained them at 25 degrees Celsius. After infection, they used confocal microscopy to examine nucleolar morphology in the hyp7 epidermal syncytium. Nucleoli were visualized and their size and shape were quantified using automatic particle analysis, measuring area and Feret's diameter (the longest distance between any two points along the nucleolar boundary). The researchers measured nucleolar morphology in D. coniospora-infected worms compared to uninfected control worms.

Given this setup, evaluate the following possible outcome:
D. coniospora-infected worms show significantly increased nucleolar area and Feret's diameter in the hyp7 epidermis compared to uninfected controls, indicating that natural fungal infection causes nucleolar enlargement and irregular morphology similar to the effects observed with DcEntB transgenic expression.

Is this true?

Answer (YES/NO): NO